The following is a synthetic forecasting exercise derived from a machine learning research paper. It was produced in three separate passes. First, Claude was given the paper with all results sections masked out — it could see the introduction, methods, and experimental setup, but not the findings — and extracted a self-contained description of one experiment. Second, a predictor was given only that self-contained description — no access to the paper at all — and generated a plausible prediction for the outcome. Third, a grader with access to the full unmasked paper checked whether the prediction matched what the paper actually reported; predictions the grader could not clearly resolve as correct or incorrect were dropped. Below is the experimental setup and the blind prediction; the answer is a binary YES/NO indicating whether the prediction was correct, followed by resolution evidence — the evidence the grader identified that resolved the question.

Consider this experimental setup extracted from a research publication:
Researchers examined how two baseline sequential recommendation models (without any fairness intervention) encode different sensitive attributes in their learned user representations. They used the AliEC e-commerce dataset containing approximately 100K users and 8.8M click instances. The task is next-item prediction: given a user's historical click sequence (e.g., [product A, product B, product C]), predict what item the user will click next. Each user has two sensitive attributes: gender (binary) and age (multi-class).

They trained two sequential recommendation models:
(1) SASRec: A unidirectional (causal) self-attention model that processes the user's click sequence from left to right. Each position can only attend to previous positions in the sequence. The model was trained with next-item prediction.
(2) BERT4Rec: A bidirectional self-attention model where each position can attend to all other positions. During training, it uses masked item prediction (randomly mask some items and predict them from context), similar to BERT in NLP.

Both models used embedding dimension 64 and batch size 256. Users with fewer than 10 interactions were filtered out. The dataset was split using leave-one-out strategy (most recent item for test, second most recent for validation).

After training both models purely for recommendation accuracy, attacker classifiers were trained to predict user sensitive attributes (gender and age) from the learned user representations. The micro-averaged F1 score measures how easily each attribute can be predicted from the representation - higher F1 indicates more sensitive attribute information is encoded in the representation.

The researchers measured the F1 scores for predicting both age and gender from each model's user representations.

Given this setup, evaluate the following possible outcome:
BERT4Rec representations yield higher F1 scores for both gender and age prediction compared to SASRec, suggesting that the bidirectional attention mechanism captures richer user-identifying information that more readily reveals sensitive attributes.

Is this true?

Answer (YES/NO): YES